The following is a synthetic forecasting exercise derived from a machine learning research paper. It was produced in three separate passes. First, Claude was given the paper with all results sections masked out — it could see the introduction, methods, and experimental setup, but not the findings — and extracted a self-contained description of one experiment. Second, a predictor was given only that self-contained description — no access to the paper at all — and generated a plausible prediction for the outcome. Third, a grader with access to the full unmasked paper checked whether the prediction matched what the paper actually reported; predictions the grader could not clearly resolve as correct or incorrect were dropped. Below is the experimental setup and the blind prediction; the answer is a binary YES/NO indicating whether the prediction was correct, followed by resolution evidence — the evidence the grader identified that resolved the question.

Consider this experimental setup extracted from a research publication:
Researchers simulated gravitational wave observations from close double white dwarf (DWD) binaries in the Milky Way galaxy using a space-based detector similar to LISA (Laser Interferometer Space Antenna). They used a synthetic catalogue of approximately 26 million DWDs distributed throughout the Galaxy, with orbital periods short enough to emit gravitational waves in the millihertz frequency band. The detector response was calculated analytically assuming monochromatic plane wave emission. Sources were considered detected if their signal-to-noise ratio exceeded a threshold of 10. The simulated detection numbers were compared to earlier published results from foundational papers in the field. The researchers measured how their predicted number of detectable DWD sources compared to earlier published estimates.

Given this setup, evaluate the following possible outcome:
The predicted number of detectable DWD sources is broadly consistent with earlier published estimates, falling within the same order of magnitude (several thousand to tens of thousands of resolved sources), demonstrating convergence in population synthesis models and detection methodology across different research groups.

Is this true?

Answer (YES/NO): NO